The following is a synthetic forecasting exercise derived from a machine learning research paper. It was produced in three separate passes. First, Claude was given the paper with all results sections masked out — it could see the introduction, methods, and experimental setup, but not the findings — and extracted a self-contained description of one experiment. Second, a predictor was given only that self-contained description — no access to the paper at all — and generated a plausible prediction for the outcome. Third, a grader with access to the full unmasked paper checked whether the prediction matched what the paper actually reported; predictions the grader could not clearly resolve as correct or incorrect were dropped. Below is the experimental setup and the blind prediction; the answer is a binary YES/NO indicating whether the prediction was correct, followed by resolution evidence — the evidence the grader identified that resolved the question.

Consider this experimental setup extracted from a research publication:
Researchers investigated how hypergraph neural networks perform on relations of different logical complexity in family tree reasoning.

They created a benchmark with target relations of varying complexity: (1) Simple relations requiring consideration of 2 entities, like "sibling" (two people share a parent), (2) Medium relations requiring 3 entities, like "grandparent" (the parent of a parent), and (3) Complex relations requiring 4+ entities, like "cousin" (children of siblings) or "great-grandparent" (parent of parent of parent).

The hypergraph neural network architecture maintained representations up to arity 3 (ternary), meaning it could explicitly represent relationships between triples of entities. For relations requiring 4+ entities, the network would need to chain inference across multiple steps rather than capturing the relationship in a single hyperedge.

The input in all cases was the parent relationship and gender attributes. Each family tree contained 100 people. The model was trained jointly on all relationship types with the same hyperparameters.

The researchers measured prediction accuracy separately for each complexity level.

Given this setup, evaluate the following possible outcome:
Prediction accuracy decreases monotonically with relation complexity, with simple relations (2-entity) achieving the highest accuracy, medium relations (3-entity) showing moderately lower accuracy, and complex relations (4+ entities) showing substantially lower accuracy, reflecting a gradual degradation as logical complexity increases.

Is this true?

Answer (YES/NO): NO